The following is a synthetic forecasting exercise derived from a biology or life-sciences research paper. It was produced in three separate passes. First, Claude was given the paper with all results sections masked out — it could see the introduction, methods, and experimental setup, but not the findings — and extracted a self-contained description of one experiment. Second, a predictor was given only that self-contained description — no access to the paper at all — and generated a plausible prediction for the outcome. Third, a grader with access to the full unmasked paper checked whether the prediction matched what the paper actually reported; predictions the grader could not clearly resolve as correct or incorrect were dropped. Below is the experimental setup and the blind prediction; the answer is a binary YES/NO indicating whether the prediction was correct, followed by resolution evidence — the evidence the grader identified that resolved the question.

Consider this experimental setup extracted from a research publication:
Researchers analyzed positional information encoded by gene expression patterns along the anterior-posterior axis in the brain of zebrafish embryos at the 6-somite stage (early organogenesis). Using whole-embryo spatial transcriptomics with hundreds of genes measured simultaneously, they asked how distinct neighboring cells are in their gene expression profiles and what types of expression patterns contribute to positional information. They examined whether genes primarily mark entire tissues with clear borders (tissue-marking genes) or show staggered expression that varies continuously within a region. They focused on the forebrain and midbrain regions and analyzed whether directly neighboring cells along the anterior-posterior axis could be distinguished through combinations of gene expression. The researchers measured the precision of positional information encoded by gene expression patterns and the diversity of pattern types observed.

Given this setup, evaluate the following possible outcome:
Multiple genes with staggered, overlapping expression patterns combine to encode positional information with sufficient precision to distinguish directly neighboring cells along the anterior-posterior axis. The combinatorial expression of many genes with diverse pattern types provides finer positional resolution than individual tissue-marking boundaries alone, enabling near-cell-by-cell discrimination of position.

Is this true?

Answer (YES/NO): YES